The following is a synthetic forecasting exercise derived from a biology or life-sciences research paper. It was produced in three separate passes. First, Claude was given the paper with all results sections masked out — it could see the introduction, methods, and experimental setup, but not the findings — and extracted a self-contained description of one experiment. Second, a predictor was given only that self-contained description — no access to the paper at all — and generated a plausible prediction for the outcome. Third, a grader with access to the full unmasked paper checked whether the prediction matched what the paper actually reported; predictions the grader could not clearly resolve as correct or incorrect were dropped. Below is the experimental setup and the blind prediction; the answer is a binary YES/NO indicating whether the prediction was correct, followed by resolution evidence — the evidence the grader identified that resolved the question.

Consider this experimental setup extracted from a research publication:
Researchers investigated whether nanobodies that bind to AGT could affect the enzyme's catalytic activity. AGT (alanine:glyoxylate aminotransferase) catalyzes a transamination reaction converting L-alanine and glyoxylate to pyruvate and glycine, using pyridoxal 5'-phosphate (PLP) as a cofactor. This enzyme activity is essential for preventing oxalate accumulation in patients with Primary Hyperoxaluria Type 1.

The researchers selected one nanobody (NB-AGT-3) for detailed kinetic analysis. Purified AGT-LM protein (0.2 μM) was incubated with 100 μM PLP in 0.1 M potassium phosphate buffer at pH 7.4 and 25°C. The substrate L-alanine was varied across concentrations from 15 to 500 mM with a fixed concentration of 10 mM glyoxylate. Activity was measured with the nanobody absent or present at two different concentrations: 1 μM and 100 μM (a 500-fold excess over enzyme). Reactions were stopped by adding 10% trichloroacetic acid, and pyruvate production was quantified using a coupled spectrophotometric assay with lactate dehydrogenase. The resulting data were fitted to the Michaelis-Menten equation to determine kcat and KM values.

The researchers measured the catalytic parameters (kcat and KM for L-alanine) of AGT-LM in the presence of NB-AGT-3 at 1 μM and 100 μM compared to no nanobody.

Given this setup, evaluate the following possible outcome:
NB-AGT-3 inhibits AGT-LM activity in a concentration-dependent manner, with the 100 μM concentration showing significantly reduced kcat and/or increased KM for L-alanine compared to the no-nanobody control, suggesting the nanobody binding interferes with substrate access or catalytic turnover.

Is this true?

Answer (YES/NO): NO